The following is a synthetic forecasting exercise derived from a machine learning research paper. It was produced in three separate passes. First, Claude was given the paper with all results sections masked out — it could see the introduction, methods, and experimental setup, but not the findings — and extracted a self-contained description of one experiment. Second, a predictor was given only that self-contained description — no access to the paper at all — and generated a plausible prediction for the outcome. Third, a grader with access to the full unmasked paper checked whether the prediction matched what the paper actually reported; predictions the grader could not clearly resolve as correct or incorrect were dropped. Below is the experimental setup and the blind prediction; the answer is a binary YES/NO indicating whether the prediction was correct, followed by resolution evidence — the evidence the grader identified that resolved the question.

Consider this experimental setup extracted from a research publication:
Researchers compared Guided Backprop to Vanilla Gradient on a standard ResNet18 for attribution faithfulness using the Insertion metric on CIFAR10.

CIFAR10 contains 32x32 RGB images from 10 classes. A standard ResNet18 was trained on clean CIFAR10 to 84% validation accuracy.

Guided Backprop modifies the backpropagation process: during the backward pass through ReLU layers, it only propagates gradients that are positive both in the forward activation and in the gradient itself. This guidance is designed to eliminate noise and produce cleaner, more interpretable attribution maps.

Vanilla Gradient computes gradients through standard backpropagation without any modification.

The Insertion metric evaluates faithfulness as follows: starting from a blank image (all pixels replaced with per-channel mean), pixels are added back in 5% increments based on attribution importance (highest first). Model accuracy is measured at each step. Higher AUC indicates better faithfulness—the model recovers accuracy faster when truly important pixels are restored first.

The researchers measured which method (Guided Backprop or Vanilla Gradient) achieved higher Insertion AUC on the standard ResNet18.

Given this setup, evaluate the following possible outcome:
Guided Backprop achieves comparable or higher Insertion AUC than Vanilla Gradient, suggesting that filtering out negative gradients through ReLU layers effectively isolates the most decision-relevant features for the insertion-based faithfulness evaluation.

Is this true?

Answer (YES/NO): NO